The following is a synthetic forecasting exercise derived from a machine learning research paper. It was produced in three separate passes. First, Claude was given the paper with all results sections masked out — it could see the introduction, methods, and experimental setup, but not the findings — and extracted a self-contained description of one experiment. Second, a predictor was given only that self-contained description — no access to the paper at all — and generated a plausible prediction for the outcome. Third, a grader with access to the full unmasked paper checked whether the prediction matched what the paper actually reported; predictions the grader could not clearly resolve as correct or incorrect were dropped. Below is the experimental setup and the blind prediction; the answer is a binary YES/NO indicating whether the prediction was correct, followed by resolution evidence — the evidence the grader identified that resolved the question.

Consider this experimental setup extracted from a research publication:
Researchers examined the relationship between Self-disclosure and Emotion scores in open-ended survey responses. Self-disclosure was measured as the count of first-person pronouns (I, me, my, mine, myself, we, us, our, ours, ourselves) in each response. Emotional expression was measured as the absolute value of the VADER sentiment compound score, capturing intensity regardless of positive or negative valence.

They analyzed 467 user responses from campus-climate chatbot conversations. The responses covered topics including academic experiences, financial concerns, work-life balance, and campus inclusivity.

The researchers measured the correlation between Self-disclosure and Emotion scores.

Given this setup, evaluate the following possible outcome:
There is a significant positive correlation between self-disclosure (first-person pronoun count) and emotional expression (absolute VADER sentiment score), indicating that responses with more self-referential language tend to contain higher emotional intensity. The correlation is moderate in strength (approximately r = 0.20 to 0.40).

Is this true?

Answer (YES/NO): NO